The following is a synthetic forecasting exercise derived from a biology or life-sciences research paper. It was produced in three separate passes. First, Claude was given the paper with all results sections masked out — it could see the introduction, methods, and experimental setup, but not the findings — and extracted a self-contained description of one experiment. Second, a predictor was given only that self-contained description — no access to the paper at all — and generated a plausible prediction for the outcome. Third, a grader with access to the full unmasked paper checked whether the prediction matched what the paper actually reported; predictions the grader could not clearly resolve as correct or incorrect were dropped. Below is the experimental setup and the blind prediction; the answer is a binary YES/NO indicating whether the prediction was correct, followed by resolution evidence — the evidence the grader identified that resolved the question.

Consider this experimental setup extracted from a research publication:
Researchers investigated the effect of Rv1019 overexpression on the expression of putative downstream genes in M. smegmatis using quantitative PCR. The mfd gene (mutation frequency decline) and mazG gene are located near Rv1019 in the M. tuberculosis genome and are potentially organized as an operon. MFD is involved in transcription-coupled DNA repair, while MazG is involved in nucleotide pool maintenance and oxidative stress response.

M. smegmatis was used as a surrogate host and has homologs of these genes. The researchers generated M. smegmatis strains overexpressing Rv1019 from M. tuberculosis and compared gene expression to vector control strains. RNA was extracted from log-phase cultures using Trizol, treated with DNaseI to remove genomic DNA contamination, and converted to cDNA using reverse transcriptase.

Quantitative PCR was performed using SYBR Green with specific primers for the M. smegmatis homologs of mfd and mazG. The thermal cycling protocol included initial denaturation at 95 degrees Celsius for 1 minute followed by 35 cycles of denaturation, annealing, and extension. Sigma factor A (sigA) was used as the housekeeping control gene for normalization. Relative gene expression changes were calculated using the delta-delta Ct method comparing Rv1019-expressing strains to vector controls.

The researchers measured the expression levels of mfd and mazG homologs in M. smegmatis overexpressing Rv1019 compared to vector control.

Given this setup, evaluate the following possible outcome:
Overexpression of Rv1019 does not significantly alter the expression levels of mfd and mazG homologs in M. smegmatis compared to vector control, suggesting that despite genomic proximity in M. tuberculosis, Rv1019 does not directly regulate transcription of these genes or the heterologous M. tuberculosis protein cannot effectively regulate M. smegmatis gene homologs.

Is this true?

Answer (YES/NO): NO